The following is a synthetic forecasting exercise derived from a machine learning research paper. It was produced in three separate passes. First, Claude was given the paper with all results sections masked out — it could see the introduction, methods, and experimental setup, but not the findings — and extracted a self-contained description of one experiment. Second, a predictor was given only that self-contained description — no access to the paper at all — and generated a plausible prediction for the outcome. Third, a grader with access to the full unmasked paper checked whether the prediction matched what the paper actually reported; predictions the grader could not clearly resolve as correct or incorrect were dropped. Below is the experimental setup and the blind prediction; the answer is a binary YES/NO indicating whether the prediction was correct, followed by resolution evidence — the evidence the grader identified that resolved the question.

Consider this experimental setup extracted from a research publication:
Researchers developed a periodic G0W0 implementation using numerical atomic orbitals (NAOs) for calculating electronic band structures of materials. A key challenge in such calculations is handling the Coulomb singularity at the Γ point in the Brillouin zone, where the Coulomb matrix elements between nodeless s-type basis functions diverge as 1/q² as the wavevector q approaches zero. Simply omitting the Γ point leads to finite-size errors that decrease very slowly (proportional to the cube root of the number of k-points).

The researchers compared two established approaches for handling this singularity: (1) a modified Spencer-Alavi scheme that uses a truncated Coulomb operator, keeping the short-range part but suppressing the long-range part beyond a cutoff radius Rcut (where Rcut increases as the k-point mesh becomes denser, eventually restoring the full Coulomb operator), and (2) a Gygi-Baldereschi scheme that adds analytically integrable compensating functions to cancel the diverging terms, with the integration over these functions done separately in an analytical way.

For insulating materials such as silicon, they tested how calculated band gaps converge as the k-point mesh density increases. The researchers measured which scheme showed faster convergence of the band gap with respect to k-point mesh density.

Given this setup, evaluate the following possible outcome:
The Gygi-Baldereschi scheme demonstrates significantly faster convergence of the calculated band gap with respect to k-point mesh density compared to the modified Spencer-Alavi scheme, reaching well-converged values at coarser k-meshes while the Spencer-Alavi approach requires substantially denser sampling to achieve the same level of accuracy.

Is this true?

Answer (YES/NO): NO